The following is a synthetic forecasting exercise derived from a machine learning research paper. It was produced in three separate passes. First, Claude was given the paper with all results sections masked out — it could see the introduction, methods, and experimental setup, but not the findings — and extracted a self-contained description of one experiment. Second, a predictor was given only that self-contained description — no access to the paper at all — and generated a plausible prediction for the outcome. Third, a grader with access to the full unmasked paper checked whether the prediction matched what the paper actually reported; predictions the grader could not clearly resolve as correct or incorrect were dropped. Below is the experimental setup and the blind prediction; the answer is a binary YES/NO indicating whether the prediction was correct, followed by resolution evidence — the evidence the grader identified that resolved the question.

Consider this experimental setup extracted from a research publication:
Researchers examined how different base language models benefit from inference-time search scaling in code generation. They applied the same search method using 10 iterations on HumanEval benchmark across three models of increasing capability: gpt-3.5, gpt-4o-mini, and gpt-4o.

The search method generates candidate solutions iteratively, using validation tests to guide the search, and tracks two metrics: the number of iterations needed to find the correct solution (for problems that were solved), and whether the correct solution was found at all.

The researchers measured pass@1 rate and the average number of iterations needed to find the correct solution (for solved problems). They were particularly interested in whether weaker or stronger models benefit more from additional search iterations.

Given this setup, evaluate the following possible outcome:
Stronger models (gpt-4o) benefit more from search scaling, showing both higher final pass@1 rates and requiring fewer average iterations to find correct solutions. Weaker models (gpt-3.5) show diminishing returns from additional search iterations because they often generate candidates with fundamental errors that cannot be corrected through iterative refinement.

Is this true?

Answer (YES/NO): NO